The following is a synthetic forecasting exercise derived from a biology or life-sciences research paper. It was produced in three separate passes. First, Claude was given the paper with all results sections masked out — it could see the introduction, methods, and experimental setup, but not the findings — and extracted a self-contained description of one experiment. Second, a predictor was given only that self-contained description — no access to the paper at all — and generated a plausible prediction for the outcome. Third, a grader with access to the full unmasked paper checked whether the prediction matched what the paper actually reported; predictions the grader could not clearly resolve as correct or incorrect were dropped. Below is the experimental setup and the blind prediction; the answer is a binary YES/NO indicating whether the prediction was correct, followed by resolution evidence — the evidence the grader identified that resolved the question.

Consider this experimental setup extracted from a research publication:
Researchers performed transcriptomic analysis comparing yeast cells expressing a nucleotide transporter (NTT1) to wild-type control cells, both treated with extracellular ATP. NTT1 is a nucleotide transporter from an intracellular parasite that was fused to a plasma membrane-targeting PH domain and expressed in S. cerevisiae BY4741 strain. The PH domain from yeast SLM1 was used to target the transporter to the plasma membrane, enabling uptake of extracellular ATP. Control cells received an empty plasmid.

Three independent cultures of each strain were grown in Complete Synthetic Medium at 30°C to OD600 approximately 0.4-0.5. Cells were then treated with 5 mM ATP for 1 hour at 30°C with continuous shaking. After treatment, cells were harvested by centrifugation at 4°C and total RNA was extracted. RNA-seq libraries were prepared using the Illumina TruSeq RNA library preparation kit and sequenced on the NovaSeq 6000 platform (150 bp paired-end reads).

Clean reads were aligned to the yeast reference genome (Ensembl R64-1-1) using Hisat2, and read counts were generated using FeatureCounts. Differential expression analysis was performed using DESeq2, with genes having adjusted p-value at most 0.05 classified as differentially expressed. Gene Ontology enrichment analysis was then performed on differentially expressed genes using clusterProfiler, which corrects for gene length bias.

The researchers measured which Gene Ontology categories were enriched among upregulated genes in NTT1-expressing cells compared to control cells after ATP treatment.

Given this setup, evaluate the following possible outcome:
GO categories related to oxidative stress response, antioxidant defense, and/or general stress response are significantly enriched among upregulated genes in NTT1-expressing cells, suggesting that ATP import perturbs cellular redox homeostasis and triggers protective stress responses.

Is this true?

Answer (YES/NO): NO